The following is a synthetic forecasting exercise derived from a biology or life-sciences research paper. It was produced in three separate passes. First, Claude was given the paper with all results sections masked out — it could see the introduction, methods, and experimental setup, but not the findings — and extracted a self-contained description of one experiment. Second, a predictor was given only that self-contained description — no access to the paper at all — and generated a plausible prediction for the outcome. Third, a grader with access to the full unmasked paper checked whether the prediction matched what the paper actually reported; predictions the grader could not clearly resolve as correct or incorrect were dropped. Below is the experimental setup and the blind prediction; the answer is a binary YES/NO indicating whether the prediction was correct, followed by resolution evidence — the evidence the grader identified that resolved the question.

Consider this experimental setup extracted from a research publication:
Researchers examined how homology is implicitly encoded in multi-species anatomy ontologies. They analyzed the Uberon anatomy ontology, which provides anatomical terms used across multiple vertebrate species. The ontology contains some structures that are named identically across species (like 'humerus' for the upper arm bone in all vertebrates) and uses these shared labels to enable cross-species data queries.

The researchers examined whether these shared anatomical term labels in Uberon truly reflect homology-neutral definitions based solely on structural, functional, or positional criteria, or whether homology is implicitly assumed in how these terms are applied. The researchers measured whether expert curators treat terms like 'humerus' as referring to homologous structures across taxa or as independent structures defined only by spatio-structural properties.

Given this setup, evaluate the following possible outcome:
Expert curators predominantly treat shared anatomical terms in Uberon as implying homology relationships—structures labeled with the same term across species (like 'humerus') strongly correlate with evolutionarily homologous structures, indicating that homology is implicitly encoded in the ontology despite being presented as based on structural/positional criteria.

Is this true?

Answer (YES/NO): YES